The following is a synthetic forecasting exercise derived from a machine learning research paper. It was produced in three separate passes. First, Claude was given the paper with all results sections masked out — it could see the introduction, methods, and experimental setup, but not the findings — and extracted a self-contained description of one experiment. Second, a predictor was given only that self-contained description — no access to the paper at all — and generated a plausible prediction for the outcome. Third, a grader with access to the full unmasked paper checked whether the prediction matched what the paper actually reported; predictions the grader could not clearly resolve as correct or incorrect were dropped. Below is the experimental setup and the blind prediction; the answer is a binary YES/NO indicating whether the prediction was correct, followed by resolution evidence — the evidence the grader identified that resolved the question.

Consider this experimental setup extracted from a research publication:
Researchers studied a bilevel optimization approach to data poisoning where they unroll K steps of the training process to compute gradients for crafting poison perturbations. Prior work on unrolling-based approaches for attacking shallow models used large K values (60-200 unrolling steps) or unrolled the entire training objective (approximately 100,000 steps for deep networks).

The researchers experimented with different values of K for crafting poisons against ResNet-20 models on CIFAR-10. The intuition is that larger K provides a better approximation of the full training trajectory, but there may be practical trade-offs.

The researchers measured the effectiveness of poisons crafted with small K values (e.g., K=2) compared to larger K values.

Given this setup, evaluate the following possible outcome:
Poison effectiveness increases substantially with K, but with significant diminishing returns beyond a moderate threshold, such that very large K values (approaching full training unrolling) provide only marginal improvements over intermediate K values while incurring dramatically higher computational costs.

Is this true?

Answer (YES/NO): NO